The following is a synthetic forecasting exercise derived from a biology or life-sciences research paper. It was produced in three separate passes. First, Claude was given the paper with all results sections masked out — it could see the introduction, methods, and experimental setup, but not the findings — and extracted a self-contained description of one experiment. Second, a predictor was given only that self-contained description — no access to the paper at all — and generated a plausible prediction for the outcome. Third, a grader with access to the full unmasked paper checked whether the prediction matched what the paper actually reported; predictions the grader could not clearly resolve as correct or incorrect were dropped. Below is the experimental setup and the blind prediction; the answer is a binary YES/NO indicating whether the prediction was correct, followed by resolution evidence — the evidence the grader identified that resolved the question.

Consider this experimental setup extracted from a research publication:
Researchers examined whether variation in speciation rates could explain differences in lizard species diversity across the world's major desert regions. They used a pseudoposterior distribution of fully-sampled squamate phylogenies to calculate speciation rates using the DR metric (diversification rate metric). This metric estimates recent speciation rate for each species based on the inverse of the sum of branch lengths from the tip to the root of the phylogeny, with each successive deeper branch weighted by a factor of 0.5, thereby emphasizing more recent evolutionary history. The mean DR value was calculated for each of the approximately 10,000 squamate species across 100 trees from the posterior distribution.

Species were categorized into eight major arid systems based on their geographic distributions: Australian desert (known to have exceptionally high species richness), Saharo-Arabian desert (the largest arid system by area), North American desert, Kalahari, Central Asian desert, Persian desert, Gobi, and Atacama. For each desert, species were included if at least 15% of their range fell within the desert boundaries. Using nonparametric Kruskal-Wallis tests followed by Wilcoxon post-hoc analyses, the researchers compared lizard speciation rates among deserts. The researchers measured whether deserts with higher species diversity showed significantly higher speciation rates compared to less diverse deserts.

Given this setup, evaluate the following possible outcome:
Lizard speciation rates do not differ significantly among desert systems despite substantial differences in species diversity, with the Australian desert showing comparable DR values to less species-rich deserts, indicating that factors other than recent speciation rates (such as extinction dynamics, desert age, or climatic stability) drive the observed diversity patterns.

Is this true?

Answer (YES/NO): NO